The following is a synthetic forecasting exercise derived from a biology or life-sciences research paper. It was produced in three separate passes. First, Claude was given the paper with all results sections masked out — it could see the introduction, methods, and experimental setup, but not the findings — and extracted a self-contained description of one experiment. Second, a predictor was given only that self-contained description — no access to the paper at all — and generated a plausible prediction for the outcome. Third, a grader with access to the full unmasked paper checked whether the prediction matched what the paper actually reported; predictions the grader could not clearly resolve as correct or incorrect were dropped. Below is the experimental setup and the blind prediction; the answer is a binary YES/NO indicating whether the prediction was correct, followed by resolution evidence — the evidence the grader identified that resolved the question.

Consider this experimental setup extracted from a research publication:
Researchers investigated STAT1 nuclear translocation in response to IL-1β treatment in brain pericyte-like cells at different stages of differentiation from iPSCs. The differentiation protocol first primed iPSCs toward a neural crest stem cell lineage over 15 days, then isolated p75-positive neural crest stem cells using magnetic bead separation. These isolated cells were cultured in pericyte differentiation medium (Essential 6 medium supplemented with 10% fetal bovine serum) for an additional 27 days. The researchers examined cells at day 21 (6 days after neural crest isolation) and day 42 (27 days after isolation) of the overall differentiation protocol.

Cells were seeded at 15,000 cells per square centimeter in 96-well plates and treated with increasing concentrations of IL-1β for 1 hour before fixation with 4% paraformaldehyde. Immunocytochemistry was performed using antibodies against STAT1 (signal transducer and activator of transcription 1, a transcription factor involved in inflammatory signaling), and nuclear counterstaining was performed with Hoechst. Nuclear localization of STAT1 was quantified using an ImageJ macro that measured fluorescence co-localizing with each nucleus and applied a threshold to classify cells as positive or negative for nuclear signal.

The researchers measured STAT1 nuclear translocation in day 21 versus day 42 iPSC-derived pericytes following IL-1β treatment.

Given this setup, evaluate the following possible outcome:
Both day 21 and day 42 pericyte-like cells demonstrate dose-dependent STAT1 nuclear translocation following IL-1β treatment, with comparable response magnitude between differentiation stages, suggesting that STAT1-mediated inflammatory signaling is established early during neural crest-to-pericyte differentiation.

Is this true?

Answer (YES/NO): NO